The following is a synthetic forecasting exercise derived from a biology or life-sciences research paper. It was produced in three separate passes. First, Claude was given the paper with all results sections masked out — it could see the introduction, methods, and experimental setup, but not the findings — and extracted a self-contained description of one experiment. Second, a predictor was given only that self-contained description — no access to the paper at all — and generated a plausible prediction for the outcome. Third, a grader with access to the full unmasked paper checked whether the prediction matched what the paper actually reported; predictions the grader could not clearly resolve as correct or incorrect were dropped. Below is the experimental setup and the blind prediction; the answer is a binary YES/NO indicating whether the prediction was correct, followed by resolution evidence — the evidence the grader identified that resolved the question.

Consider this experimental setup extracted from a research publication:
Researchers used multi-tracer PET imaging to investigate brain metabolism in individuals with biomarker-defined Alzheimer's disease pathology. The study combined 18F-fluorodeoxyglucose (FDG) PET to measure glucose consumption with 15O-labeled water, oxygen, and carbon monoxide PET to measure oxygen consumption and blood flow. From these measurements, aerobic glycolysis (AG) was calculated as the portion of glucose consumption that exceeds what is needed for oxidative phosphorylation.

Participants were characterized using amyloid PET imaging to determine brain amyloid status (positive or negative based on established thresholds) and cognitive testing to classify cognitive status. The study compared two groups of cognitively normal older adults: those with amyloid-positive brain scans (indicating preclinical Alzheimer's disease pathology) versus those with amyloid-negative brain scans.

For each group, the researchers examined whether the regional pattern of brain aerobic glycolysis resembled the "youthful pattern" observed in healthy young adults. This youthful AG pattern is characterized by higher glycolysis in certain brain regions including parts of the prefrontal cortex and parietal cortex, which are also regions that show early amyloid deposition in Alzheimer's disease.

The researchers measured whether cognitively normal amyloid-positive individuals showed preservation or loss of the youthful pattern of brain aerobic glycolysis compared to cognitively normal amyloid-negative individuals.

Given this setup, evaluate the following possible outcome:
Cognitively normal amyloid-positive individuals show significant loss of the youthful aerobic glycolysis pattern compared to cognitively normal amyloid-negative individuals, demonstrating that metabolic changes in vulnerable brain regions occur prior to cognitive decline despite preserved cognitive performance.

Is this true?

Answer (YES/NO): NO